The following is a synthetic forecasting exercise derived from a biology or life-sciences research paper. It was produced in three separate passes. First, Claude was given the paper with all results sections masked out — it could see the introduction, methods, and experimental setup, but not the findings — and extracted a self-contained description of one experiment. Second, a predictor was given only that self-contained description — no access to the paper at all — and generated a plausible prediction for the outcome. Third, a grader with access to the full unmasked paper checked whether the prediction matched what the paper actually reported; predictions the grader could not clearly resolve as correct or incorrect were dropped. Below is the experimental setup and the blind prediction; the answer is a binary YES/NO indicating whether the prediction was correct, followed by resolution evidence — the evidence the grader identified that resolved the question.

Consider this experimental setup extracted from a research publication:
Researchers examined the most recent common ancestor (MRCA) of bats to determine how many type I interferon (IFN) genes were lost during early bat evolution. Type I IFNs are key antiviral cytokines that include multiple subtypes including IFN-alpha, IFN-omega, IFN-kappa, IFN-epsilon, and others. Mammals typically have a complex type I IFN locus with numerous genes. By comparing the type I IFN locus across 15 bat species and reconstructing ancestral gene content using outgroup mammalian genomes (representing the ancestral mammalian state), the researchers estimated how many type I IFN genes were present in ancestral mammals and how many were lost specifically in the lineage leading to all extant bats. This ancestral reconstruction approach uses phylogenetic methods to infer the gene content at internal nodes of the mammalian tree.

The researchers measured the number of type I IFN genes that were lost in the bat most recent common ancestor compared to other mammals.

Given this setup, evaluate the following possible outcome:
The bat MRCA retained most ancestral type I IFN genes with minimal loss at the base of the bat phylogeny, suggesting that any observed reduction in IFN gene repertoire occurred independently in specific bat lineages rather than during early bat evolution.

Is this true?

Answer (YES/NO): NO